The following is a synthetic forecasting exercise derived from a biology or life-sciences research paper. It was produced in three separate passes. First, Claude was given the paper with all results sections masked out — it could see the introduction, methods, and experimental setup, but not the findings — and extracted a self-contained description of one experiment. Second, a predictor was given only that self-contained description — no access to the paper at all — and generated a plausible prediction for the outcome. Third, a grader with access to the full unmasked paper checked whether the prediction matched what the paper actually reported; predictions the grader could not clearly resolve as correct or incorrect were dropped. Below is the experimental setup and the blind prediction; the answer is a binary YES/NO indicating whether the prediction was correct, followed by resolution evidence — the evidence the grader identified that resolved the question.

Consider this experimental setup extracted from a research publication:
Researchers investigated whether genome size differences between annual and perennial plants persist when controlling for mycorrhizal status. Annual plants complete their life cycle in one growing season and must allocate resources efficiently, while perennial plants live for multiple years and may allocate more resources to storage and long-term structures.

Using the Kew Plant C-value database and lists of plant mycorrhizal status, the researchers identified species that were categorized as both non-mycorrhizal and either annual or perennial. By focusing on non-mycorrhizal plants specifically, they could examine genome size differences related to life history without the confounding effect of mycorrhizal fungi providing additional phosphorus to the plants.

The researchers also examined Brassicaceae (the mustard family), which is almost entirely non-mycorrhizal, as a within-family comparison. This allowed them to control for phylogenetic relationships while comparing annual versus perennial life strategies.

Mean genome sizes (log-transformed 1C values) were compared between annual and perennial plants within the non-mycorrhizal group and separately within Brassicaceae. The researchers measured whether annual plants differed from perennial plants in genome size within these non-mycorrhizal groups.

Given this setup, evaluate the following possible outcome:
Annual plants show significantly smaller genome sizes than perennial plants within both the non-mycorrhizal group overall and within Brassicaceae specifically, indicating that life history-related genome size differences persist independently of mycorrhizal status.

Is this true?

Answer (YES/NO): NO